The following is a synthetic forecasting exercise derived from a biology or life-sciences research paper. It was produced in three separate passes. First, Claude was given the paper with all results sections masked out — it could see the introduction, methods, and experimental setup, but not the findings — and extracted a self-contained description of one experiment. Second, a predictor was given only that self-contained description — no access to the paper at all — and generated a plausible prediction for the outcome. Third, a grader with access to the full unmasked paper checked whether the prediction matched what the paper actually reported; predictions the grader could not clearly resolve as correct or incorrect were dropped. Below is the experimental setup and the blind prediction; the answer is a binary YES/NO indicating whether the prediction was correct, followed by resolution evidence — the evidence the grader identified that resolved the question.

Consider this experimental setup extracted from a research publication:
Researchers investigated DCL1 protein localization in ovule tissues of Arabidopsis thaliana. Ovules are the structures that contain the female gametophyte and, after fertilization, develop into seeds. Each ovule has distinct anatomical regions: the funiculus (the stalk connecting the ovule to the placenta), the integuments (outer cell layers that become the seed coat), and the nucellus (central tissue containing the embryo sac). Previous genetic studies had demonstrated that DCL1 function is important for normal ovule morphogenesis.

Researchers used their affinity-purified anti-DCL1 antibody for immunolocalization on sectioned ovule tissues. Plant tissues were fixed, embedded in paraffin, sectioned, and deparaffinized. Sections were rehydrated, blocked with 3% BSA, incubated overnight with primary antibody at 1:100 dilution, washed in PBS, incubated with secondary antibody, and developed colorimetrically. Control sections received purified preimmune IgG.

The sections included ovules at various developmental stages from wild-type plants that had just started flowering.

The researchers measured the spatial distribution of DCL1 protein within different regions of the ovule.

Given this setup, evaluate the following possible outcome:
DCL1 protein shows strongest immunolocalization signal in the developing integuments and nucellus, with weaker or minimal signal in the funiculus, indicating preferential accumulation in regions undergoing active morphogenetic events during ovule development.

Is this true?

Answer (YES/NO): NO